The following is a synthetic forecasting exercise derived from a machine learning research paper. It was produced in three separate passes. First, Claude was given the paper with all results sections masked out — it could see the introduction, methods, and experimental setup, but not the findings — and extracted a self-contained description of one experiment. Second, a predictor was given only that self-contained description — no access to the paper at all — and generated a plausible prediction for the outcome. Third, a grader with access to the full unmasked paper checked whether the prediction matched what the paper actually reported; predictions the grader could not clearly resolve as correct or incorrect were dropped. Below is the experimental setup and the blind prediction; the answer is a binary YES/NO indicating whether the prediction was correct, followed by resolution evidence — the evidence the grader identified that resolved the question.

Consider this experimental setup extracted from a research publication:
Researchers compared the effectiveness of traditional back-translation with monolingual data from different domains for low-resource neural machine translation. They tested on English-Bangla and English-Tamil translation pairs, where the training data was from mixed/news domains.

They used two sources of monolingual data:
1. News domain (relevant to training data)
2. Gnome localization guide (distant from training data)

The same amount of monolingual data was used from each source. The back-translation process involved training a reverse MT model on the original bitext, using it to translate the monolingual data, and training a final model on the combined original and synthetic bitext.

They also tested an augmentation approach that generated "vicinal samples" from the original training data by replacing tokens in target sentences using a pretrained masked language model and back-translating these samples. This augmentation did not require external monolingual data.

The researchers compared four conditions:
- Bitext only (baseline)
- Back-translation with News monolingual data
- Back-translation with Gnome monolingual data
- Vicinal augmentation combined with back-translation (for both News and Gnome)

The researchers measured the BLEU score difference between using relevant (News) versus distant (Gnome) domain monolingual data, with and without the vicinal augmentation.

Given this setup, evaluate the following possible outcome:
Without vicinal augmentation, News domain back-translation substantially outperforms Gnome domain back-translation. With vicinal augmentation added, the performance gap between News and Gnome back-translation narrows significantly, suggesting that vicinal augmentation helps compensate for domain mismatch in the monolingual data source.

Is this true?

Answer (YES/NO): YES